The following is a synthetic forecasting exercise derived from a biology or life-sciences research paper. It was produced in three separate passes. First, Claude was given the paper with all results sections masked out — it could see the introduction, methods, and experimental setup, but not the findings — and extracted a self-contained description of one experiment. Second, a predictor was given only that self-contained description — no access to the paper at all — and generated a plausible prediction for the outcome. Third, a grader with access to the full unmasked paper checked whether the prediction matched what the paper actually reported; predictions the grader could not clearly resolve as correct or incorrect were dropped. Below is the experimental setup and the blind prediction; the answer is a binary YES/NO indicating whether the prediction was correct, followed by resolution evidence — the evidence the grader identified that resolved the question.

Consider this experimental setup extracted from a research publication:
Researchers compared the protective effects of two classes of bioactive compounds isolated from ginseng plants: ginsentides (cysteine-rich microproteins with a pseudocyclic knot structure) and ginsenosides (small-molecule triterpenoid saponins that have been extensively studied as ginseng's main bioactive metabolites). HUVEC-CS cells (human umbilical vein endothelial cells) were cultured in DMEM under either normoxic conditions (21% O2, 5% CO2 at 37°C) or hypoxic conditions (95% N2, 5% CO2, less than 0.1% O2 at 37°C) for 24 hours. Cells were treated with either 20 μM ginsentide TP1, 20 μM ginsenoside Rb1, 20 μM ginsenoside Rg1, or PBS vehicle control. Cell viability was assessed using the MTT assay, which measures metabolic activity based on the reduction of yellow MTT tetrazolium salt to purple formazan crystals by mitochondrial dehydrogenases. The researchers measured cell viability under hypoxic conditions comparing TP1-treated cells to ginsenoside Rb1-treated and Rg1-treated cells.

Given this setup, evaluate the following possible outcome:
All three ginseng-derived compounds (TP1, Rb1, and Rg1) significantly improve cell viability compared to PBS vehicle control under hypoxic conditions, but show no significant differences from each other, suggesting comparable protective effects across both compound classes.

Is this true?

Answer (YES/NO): NO